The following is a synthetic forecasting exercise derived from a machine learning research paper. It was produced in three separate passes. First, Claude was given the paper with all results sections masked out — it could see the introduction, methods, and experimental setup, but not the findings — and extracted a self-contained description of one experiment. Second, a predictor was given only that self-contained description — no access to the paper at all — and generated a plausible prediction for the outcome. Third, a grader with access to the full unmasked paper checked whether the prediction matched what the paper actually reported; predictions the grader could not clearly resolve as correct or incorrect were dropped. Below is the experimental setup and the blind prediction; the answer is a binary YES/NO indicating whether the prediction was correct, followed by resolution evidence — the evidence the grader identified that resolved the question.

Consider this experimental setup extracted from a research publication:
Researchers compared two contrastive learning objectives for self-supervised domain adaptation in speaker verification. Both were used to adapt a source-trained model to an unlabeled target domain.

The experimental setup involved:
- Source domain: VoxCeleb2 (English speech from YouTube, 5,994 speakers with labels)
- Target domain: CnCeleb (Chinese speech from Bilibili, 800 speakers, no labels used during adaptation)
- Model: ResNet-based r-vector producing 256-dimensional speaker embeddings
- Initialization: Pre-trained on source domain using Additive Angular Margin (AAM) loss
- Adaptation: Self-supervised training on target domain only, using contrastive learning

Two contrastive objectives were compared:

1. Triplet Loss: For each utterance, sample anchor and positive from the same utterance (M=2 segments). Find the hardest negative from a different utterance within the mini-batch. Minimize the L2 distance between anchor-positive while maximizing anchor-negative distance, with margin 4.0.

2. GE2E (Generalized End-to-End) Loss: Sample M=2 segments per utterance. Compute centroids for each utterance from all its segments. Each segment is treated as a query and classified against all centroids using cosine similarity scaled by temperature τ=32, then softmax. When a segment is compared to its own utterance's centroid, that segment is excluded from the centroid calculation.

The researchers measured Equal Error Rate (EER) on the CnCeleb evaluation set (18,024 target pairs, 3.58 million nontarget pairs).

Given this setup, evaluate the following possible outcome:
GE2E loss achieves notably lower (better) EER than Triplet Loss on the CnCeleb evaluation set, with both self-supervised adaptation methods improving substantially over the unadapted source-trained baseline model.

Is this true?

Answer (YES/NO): NO